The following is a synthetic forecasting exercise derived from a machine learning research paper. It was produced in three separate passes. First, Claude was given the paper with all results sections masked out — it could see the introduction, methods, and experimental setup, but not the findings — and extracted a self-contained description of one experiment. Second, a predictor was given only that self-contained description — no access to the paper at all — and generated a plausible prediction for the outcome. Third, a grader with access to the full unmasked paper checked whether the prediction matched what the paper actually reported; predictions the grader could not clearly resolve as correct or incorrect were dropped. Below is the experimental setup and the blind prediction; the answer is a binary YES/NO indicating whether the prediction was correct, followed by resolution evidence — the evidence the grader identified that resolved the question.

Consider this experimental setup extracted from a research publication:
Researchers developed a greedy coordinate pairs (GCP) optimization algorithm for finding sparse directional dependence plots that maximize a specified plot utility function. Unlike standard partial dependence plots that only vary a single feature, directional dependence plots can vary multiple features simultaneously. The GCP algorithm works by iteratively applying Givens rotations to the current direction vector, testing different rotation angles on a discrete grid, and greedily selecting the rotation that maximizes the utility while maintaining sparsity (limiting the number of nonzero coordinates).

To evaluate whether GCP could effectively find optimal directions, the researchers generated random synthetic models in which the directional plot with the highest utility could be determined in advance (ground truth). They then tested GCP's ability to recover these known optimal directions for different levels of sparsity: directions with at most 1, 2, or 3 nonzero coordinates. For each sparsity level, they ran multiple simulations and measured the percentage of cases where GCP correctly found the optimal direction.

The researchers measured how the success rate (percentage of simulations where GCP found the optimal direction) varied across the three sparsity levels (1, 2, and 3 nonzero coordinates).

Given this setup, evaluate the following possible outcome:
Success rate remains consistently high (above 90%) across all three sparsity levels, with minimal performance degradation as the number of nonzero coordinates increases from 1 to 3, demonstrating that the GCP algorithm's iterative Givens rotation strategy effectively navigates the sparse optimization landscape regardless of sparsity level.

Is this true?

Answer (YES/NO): YES